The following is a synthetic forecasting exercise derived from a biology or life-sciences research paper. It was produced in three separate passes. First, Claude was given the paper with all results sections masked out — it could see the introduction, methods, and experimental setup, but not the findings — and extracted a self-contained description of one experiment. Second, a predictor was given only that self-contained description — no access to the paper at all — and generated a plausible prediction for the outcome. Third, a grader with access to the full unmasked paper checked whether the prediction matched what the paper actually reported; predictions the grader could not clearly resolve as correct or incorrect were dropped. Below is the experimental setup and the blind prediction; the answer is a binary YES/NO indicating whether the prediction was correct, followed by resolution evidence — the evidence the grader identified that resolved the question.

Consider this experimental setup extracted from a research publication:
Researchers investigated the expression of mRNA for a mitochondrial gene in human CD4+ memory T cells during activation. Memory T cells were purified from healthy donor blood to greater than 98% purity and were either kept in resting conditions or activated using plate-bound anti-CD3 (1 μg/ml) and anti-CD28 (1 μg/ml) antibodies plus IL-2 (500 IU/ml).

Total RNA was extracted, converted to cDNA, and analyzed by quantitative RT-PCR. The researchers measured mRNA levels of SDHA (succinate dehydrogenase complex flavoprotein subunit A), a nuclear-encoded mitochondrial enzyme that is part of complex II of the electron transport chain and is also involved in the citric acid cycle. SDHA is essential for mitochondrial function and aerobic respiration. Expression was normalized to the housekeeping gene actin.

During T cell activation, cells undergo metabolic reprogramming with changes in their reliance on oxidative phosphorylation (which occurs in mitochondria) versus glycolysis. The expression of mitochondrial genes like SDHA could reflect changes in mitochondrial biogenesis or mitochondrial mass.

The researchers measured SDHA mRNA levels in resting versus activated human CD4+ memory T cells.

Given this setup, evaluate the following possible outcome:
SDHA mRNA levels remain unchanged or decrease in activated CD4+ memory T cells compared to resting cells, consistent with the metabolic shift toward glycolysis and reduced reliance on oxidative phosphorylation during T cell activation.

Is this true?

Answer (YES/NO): YES